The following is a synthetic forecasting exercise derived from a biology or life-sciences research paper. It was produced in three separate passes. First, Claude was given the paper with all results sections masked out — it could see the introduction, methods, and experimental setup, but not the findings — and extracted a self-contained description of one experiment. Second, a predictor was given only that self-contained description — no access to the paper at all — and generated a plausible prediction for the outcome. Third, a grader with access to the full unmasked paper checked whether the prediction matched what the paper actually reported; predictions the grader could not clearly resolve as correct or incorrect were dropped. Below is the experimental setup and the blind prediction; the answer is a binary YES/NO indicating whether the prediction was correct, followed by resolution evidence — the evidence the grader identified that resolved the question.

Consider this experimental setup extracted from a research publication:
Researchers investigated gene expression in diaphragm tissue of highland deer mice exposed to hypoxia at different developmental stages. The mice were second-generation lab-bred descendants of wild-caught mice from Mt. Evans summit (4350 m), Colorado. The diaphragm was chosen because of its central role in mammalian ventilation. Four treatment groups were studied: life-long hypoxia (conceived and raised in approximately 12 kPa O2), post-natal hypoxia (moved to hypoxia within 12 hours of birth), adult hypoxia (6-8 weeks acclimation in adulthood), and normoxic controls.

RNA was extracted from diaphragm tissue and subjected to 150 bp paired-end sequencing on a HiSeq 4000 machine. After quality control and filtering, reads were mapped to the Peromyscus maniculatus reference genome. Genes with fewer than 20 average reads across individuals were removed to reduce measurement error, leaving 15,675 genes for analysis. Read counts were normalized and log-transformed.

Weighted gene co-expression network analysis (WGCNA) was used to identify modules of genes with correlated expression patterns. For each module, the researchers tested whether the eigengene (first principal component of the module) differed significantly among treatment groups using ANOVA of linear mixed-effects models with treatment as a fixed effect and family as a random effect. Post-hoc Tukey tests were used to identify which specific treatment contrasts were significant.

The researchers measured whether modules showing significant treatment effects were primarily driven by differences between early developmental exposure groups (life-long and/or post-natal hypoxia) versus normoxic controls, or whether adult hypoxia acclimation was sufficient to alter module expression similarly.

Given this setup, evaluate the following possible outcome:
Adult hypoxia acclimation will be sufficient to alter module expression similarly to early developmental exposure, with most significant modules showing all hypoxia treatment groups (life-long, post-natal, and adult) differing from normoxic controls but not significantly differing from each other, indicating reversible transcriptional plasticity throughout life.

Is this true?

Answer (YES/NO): NO